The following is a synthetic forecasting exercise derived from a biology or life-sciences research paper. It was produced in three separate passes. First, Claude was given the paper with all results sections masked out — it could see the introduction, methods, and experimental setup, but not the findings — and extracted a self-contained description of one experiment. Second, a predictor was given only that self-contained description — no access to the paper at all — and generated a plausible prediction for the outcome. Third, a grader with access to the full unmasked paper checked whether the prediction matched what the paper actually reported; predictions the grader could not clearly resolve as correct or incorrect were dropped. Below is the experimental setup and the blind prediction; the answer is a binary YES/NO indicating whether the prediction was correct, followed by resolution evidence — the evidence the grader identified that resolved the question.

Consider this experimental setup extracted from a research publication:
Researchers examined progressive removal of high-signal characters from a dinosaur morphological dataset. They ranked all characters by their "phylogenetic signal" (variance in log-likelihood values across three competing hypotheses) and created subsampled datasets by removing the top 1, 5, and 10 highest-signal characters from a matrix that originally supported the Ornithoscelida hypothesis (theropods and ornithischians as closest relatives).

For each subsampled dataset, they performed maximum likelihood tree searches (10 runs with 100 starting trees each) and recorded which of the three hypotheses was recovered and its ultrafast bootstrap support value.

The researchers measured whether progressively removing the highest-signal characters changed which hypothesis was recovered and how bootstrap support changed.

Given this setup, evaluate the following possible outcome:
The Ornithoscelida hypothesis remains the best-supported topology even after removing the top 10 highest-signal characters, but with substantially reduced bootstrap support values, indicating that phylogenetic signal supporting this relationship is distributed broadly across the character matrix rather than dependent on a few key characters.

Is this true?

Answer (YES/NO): NO